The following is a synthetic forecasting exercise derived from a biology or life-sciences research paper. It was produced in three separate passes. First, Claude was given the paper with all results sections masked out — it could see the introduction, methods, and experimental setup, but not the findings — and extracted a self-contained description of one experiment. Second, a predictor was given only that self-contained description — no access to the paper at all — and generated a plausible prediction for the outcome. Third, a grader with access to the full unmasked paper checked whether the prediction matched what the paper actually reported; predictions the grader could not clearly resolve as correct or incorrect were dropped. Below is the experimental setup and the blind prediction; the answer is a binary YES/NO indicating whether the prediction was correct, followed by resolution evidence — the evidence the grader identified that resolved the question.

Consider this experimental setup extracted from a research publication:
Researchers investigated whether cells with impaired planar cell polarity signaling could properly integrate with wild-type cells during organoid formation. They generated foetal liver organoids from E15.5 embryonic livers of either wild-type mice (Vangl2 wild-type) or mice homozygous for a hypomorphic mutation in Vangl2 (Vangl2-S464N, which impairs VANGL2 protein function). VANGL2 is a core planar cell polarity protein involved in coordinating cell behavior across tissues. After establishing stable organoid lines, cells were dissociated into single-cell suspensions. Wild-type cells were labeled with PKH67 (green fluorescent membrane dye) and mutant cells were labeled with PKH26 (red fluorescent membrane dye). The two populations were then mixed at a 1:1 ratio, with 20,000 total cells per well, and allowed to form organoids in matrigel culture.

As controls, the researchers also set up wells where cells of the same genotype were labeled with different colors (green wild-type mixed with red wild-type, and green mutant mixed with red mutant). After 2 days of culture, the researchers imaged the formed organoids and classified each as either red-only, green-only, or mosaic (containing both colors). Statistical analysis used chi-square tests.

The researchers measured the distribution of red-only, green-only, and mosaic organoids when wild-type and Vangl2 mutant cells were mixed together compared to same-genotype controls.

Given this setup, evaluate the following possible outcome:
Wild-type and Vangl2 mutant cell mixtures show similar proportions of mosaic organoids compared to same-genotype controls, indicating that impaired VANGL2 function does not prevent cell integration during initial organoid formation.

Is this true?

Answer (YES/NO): YES